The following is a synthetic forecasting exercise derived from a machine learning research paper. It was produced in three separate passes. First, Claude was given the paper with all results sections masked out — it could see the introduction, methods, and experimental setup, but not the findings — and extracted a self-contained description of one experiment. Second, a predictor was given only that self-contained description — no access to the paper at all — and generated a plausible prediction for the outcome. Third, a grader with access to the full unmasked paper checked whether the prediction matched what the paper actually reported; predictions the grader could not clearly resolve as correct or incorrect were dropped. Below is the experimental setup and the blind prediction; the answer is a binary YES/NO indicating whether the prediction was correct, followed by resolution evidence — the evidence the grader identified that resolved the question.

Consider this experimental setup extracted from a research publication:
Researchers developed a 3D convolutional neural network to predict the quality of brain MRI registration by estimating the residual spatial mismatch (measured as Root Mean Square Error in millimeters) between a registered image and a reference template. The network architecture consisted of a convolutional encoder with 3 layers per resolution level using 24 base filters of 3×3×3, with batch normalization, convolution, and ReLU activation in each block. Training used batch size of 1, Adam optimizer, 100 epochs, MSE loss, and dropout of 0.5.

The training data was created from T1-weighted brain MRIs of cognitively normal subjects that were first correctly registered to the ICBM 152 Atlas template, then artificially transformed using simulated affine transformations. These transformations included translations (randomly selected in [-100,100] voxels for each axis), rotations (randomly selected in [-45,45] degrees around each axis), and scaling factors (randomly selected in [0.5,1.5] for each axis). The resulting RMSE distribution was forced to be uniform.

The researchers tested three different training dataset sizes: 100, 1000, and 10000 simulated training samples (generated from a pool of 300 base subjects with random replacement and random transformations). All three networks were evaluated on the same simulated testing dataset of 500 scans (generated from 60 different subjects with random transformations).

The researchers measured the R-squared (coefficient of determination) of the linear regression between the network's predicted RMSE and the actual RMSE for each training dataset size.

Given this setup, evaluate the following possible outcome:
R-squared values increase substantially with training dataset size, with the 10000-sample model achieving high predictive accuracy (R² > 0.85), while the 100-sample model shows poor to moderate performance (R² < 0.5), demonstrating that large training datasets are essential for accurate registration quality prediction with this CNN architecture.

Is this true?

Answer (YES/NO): NO